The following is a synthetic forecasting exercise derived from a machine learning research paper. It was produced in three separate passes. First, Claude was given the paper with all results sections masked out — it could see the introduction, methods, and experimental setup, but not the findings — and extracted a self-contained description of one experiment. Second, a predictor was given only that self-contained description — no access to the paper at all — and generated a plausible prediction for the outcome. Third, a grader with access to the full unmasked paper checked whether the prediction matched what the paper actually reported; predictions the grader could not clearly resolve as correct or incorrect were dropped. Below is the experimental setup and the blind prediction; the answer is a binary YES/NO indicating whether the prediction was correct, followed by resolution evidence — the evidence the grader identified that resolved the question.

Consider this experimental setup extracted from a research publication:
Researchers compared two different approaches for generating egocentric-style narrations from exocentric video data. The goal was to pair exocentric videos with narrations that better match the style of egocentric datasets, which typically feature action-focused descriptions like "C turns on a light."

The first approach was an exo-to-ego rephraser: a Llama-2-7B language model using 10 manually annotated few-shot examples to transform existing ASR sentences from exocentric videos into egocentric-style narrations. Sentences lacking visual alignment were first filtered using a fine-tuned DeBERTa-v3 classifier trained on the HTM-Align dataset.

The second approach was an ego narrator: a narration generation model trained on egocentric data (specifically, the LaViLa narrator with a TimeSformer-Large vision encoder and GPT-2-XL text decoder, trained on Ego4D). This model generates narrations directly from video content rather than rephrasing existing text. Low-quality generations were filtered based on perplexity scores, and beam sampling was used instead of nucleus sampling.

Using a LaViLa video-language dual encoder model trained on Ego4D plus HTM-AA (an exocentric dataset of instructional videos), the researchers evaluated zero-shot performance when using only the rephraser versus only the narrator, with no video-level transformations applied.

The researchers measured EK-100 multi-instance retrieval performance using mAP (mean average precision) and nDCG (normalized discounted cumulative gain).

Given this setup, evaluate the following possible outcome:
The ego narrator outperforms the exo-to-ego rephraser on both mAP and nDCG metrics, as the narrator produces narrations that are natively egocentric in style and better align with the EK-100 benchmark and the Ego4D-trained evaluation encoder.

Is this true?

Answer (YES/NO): NO